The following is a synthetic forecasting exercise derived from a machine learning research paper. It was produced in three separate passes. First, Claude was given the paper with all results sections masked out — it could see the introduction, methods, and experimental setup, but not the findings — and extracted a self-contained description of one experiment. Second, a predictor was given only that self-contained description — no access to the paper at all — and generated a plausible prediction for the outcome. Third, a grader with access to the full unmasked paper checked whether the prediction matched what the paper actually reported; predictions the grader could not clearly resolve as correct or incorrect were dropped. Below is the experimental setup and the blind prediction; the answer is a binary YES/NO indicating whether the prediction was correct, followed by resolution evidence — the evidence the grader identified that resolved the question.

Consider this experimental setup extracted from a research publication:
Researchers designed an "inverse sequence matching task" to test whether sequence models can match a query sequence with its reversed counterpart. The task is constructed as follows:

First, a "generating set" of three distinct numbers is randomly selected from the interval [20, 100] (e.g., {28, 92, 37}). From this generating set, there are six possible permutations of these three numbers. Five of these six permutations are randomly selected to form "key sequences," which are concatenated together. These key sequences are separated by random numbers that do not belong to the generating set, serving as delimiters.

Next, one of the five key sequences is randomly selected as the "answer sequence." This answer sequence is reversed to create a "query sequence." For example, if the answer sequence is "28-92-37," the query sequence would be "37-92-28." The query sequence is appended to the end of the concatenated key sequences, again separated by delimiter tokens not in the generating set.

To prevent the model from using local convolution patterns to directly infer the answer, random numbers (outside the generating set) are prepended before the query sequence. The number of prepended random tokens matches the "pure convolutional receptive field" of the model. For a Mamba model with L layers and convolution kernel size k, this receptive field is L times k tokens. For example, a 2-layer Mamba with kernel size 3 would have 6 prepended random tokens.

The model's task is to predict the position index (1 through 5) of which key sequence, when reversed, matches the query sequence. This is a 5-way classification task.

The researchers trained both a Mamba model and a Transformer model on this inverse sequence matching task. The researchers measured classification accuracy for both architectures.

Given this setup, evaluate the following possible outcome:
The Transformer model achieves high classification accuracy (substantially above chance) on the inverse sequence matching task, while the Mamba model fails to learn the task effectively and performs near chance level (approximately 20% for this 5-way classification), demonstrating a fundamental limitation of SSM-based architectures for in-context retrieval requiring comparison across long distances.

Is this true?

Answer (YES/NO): NO